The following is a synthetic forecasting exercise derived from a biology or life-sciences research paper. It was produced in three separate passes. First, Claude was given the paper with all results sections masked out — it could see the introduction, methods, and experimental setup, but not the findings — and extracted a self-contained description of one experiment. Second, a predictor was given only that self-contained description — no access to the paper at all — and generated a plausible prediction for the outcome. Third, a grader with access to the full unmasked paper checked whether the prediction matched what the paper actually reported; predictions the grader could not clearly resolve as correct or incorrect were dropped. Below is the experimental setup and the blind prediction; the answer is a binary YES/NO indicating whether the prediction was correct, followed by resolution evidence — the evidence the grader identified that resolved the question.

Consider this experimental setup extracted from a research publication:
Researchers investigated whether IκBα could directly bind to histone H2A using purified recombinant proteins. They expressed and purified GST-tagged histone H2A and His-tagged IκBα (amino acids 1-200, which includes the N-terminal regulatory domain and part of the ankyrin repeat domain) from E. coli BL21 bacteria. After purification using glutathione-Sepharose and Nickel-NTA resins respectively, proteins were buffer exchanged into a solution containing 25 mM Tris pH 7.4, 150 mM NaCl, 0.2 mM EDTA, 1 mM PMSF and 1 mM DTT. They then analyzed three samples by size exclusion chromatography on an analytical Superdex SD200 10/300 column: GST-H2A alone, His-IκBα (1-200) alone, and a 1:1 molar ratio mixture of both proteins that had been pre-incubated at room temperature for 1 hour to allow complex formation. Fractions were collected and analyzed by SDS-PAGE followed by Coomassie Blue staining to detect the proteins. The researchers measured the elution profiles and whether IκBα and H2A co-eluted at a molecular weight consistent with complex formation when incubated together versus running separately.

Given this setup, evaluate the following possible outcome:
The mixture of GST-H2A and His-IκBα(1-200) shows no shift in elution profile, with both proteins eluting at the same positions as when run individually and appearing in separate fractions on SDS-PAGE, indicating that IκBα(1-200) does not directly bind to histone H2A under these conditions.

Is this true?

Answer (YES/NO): NO